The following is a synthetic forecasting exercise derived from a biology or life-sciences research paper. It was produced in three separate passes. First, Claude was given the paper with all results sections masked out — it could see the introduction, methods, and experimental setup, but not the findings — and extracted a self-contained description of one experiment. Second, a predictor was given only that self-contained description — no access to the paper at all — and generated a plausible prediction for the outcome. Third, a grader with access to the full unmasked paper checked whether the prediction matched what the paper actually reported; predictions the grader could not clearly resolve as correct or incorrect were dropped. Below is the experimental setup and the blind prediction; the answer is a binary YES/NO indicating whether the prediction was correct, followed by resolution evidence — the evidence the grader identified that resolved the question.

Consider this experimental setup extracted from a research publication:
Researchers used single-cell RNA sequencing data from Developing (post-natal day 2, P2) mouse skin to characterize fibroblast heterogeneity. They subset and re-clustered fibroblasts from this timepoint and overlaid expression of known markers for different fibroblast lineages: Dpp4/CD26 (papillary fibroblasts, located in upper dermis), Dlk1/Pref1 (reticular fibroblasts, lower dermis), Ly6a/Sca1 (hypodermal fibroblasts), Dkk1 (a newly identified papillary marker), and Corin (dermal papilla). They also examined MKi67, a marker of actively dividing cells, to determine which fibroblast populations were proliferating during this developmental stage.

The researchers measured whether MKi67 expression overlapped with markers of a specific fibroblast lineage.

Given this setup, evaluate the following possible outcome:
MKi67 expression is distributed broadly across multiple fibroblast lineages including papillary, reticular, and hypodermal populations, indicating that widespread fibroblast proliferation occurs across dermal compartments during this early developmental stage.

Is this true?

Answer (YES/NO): NO